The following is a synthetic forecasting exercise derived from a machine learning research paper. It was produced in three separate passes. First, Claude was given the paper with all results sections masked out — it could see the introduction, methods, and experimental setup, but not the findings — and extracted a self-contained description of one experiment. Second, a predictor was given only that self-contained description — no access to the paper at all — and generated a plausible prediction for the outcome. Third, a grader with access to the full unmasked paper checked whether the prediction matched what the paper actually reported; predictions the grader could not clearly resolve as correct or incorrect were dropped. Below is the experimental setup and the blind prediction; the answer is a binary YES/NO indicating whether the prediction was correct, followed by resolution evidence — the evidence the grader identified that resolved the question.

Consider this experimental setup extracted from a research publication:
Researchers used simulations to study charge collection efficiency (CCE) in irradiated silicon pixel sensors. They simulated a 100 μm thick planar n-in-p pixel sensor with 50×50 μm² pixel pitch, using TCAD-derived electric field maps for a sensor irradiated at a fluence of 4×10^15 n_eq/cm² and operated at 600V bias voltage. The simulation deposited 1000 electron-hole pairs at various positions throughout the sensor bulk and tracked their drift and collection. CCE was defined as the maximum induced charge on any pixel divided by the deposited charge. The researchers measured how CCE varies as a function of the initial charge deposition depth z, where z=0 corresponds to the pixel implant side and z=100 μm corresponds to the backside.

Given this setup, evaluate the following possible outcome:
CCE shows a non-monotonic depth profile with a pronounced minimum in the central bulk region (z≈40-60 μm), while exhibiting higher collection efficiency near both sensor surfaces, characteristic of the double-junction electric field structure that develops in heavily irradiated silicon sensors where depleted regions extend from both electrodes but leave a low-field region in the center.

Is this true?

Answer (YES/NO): NO